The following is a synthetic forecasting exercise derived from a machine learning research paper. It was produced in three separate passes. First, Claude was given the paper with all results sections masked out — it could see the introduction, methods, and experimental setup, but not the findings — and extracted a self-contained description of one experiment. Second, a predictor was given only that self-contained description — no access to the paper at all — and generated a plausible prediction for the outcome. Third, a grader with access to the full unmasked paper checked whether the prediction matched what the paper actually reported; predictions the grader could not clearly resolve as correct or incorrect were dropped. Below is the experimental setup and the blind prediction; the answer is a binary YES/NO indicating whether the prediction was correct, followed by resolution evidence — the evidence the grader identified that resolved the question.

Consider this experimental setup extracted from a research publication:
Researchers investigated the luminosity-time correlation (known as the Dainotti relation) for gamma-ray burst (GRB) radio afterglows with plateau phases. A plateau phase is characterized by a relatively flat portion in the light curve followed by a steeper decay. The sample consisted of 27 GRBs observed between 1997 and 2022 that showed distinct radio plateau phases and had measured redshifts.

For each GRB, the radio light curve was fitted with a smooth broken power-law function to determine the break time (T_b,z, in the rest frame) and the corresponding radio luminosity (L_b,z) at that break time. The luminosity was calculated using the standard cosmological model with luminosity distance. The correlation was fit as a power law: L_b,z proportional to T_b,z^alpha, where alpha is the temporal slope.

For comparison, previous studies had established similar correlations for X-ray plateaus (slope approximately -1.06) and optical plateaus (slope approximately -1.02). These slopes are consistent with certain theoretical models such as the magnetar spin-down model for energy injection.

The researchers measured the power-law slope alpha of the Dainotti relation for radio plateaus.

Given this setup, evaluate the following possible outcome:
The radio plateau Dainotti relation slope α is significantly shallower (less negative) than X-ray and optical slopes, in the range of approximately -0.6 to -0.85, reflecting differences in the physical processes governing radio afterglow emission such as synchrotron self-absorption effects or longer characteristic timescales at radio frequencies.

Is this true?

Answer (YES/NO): NO